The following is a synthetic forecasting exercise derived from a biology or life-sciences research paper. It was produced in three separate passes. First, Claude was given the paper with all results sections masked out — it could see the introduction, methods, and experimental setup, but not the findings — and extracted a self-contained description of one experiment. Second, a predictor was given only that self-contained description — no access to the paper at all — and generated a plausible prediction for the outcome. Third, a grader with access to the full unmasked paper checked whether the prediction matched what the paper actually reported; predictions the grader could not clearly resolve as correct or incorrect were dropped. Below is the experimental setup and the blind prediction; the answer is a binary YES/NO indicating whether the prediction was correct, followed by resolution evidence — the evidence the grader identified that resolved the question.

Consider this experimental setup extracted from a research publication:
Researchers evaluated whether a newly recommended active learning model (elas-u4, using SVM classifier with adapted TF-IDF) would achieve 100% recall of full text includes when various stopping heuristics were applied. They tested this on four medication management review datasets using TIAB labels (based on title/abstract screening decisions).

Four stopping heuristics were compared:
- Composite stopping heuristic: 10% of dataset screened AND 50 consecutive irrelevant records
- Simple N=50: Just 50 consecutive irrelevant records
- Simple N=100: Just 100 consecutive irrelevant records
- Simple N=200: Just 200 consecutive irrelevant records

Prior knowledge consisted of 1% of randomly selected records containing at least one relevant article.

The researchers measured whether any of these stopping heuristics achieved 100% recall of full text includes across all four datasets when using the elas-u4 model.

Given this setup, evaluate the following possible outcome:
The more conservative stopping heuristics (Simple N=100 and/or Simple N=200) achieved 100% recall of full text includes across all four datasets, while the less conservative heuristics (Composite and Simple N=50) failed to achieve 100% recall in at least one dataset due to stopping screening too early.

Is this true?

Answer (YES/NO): NO